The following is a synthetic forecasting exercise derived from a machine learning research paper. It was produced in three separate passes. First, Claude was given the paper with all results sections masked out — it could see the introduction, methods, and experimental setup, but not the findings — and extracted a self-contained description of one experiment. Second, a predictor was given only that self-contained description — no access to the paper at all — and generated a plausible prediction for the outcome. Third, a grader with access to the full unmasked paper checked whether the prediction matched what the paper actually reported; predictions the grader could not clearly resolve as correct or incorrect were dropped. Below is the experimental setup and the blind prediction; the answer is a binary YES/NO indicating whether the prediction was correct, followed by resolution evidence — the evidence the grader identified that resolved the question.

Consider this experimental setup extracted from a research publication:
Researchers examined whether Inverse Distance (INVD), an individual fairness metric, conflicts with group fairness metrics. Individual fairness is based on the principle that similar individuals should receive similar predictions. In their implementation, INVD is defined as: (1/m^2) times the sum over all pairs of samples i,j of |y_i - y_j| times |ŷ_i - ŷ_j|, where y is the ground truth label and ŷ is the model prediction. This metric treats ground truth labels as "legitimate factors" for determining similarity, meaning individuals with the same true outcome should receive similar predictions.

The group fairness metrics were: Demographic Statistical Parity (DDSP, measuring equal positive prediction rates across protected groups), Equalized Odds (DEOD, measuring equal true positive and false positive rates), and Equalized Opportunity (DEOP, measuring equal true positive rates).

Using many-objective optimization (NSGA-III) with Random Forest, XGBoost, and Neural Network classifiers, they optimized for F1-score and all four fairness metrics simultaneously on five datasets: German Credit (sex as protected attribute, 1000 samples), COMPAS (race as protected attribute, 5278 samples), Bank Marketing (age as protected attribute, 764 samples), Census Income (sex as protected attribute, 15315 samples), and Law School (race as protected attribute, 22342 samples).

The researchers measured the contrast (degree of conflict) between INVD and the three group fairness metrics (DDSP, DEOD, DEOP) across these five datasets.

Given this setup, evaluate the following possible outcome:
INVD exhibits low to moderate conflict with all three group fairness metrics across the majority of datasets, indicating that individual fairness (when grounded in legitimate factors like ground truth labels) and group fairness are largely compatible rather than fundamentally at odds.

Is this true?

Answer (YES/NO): NO